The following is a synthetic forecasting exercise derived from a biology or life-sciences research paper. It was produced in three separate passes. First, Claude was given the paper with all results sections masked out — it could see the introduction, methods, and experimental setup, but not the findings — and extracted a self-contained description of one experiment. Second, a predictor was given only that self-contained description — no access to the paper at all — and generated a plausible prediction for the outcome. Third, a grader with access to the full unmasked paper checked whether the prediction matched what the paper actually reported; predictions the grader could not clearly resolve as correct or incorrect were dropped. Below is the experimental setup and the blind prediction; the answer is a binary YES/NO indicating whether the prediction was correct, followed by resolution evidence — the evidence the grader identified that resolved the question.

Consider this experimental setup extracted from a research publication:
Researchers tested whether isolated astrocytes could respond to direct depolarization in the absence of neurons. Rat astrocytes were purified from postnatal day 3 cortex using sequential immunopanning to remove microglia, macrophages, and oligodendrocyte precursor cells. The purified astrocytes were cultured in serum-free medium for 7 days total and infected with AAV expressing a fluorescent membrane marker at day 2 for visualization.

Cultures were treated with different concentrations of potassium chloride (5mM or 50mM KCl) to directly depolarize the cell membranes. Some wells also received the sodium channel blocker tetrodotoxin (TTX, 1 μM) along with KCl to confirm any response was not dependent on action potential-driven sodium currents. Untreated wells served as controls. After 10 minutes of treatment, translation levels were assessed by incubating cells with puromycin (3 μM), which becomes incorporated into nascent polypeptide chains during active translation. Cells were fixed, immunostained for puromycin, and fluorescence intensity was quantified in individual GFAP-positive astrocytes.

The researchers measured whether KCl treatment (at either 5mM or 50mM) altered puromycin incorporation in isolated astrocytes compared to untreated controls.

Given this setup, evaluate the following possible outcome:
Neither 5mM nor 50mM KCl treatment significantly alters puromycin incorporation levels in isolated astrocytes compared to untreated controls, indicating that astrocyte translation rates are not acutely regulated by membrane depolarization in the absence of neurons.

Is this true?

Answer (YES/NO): YES